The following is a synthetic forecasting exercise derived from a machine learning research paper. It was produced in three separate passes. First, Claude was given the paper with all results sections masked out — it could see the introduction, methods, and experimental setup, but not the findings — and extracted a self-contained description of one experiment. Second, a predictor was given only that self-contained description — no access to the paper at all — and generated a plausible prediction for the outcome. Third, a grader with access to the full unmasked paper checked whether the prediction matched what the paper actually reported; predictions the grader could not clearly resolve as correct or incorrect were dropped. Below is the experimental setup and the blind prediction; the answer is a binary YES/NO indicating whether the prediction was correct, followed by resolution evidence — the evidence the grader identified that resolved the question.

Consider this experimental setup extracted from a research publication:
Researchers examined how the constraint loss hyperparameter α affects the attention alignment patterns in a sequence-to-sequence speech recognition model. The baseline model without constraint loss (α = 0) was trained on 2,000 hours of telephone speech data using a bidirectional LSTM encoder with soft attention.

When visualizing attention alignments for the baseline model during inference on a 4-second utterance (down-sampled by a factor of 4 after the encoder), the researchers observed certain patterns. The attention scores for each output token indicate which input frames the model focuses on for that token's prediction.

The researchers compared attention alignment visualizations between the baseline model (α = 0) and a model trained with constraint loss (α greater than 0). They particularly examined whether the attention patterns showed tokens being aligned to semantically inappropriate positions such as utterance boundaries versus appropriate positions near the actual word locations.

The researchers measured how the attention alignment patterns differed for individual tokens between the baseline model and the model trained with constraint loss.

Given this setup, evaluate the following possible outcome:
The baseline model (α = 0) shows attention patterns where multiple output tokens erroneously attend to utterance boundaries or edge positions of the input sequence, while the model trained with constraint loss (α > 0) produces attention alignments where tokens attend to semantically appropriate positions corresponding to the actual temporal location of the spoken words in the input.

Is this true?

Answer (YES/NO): NO